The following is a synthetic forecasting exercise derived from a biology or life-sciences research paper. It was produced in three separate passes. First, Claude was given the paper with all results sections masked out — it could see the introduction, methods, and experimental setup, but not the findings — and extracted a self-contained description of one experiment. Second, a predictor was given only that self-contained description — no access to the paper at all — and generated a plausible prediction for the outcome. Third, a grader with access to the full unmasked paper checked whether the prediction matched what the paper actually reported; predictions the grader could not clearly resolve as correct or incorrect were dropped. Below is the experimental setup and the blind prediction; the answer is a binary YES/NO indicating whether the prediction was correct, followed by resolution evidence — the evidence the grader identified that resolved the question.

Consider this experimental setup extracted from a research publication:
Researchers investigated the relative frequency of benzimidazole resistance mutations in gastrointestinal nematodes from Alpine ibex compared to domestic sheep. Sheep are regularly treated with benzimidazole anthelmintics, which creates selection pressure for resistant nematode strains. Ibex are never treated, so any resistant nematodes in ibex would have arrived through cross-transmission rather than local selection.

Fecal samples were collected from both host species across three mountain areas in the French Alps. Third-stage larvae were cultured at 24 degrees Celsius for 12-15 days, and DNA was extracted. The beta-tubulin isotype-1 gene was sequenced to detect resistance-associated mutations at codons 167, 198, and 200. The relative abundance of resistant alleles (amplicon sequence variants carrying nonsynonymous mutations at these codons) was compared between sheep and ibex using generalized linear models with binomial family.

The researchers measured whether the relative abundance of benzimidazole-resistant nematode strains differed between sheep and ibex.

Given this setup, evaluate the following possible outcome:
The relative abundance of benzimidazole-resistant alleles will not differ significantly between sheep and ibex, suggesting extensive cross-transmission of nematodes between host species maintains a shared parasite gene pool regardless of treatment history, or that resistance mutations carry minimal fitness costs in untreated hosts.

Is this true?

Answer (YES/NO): NO